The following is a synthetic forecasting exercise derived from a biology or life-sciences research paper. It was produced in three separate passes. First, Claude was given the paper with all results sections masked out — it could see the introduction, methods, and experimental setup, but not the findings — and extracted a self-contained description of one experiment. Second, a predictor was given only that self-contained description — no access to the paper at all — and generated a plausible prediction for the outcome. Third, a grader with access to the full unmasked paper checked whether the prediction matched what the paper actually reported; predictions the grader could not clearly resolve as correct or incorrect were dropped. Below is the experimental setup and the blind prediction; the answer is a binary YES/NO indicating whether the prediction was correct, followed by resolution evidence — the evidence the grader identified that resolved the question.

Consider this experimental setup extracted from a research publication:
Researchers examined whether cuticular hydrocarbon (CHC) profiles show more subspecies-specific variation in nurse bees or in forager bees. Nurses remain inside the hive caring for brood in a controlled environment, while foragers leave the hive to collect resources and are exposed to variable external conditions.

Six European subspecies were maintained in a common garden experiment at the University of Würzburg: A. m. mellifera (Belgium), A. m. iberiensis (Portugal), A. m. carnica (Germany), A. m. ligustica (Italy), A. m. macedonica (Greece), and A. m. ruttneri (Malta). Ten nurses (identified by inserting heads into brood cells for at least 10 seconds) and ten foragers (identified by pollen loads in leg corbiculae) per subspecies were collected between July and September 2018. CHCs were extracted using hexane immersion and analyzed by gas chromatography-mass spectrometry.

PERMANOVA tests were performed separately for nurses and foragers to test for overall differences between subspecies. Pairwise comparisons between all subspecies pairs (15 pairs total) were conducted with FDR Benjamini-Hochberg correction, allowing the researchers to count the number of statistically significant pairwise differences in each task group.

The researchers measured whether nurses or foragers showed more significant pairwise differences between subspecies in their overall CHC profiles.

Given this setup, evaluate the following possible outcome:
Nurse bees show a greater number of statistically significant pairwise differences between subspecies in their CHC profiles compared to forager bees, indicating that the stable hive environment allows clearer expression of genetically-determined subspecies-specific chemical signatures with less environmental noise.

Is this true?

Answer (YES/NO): NO